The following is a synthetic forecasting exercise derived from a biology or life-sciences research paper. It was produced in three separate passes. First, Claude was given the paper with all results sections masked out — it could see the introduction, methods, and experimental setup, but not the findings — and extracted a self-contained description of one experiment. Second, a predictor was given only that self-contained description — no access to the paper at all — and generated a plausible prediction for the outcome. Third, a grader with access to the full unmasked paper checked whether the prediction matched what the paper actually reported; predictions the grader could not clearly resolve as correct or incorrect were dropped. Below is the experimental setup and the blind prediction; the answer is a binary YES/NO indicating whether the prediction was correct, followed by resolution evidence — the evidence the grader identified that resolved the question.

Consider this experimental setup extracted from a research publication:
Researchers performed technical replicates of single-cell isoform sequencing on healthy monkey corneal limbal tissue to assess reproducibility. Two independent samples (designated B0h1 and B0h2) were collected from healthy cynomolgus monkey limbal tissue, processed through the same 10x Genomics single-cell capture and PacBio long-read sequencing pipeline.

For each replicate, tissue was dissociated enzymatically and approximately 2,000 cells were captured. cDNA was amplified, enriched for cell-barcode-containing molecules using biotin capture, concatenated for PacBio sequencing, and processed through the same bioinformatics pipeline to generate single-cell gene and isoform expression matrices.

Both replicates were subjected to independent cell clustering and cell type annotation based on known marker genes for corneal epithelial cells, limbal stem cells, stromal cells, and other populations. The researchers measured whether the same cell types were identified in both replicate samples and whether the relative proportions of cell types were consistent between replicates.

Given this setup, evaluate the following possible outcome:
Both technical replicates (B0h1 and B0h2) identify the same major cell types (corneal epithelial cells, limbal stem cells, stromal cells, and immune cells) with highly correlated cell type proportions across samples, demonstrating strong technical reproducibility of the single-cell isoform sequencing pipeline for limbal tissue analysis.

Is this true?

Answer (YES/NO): NO